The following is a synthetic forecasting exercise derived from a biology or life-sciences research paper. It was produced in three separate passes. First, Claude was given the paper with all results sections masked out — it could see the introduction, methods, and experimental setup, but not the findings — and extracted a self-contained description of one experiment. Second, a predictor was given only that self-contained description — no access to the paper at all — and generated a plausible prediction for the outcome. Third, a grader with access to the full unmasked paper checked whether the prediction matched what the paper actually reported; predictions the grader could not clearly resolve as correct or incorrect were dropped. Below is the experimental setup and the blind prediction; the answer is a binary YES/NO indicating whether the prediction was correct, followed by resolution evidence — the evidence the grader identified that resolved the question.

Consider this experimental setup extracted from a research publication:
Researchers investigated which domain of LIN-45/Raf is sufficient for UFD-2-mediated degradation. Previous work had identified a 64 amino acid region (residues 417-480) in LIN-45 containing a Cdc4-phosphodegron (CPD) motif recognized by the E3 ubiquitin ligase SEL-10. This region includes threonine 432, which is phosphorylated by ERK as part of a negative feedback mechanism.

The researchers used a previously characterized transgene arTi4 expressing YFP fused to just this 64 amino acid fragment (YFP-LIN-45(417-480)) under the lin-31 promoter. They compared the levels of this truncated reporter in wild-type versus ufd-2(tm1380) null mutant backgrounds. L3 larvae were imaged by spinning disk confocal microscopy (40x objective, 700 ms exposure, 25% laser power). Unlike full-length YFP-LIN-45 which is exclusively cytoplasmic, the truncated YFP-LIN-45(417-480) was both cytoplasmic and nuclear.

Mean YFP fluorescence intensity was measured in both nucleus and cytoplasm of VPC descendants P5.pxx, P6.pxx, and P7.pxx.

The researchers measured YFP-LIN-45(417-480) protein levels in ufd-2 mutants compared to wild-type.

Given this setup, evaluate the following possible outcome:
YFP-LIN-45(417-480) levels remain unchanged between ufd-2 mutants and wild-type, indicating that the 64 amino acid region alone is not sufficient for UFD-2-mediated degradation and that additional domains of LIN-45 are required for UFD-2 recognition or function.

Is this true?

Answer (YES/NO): YES